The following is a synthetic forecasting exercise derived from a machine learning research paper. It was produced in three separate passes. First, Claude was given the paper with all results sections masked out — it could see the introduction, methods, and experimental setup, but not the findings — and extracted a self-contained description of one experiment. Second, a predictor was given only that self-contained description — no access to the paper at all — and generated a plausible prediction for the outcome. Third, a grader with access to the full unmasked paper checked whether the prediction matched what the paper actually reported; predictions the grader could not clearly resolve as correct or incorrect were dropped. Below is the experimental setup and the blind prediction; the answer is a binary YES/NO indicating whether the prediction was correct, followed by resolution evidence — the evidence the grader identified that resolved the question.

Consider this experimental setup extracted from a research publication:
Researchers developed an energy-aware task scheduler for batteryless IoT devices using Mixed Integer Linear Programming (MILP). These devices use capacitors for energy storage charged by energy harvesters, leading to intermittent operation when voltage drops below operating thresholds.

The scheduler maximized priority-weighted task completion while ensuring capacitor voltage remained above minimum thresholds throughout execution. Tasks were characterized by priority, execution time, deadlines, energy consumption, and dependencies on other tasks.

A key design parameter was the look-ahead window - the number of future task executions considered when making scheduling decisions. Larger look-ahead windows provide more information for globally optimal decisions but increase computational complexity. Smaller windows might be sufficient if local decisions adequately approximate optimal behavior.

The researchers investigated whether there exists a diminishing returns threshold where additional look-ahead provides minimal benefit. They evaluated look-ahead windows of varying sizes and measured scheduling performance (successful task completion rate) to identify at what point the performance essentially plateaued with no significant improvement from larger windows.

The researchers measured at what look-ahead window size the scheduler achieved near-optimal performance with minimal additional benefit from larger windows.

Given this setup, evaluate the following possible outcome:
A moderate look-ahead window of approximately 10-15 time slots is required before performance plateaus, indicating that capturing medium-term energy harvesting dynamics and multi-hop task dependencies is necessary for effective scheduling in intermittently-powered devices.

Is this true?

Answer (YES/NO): NO